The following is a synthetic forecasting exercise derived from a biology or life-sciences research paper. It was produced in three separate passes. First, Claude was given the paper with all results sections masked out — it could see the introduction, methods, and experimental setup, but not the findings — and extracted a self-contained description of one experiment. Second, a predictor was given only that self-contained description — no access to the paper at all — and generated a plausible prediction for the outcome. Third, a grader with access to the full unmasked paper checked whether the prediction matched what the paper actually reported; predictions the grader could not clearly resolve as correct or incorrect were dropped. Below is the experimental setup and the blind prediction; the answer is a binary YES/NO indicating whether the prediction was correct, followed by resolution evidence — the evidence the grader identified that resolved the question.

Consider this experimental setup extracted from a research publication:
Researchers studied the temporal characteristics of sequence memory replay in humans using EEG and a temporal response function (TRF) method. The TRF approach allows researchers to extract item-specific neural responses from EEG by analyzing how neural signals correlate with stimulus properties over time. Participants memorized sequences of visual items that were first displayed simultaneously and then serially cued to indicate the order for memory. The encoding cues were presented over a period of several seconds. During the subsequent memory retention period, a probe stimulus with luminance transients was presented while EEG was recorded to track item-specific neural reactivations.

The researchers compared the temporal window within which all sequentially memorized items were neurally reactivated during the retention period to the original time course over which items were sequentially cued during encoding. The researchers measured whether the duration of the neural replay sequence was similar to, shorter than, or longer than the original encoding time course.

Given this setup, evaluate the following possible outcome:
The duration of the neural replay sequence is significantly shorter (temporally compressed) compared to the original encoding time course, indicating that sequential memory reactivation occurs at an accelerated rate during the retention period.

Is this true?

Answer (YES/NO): YES